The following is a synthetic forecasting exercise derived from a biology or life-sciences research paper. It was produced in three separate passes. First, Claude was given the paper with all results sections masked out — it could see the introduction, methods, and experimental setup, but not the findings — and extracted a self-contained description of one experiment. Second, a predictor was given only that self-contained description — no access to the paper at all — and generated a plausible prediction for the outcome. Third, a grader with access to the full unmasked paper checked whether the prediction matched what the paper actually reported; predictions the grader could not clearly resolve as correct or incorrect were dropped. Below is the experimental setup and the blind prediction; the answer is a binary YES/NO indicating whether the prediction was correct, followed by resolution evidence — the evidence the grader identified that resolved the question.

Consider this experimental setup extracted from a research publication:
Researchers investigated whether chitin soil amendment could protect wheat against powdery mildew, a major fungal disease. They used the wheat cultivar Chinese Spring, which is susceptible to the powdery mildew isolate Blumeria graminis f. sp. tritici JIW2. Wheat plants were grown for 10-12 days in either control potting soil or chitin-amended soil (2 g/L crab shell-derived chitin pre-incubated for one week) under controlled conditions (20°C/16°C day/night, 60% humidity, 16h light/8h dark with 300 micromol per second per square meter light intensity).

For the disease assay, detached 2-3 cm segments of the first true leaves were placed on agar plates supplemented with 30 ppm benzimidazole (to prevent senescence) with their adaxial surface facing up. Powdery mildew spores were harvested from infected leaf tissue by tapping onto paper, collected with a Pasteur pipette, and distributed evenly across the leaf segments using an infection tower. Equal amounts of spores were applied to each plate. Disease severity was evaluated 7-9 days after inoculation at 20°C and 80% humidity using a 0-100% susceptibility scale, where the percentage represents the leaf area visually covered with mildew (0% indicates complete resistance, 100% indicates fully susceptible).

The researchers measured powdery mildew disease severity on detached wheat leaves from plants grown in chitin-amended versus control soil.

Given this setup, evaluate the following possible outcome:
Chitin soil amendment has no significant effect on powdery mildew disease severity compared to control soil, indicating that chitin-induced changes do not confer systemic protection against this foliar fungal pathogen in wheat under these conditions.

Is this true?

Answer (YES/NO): NO